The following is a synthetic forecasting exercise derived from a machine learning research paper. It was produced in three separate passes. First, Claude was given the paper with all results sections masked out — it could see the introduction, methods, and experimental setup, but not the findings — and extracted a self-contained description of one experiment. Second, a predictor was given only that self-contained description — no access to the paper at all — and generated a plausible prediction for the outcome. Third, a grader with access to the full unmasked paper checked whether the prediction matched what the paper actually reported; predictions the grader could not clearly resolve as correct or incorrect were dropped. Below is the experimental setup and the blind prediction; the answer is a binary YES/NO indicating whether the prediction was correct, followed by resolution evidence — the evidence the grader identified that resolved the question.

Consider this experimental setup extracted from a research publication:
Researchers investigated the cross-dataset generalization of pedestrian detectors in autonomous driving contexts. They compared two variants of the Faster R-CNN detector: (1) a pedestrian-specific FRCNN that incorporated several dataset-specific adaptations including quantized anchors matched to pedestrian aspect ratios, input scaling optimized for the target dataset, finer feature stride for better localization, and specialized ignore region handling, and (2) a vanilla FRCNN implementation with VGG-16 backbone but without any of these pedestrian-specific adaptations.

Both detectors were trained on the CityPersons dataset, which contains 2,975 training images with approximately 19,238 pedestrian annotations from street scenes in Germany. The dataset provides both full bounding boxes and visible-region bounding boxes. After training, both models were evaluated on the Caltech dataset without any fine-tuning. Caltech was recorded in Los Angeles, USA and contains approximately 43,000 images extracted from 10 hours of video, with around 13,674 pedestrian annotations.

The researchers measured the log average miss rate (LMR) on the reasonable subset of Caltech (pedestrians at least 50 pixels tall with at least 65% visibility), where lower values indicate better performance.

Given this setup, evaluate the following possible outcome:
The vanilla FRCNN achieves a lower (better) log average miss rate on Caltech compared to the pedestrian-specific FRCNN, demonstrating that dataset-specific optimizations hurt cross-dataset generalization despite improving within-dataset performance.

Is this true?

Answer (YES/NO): YES